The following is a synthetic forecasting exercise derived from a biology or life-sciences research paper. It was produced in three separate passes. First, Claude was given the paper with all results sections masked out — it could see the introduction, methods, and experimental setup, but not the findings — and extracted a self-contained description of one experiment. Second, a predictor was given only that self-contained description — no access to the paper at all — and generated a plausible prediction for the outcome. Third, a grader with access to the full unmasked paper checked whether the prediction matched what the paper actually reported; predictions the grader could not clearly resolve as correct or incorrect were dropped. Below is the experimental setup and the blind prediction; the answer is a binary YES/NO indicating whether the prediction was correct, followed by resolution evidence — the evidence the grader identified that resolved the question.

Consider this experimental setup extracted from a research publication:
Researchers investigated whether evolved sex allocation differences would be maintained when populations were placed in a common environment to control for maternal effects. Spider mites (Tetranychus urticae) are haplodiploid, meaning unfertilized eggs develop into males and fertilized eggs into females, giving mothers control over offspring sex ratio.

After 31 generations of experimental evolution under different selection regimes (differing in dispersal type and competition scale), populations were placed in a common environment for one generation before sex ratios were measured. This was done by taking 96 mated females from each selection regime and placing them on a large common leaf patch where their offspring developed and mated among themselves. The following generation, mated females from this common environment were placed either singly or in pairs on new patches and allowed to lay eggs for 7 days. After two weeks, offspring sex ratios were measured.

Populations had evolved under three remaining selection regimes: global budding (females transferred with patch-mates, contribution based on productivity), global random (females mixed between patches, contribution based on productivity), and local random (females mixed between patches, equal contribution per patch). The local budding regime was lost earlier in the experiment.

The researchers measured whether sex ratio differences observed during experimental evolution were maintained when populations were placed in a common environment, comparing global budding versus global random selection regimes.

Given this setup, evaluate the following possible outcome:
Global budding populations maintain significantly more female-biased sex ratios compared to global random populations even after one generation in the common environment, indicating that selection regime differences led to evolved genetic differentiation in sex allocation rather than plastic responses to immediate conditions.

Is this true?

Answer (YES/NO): NO